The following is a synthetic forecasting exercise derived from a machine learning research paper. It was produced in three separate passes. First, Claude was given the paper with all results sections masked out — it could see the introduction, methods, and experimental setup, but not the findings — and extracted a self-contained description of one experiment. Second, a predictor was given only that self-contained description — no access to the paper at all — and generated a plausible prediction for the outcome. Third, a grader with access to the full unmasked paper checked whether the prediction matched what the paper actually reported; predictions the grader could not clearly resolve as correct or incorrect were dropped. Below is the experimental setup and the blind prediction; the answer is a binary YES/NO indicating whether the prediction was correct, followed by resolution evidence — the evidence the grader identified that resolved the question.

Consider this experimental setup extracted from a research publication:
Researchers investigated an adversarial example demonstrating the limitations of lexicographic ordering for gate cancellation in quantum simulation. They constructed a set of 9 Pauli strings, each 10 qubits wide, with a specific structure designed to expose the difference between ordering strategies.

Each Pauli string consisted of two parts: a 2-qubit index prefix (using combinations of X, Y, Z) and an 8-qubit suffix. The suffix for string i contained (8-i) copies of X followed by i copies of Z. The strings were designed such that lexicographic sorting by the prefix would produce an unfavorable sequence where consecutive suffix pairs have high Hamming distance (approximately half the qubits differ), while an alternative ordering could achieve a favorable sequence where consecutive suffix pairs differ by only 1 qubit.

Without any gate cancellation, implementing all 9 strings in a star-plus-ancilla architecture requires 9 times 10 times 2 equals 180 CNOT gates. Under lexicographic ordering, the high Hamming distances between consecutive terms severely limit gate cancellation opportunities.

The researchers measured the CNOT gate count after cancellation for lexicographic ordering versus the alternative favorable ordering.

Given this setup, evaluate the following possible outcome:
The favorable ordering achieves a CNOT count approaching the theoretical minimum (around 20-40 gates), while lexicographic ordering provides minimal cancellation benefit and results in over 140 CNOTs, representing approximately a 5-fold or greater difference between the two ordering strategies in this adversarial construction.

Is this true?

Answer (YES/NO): NO